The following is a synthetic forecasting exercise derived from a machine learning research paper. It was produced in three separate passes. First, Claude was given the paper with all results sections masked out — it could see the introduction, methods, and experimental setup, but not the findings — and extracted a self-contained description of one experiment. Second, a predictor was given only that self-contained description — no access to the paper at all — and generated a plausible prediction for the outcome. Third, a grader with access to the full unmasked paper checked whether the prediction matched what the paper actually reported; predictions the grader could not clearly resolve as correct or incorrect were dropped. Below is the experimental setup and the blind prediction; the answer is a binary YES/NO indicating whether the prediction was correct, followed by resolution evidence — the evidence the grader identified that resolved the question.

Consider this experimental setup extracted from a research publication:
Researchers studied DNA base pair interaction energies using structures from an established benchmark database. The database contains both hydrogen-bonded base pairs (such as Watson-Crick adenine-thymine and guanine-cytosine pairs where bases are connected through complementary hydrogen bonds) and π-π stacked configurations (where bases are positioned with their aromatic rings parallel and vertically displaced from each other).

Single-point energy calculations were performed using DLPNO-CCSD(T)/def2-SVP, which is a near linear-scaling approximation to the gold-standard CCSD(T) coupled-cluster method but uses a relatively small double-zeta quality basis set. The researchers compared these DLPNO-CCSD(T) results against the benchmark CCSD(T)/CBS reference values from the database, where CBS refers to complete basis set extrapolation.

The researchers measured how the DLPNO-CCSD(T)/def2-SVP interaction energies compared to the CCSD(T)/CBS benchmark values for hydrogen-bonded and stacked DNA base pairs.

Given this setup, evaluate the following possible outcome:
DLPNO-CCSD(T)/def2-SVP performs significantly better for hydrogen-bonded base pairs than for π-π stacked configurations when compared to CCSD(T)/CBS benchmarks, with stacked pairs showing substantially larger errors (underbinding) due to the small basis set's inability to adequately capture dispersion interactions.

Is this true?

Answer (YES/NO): NO